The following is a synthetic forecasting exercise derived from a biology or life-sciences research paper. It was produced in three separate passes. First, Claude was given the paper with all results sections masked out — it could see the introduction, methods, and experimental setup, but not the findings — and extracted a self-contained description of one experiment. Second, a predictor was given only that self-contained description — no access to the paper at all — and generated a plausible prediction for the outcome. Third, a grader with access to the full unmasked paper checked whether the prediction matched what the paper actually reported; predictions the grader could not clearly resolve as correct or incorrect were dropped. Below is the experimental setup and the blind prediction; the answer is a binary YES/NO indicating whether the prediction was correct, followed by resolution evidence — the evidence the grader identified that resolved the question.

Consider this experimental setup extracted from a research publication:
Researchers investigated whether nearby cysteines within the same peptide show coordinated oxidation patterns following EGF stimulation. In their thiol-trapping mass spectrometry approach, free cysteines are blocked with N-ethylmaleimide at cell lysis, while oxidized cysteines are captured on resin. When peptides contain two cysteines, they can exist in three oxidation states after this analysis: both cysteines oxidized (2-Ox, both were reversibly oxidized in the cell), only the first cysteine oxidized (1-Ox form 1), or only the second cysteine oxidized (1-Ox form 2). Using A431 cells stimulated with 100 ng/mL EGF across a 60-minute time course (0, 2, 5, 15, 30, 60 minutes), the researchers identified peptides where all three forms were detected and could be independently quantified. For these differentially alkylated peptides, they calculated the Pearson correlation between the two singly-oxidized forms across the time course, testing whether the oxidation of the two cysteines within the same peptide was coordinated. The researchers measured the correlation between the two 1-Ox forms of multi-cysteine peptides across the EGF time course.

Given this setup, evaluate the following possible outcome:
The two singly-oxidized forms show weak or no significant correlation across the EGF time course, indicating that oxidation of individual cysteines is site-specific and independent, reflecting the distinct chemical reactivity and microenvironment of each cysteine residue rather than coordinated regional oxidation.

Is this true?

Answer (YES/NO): NO